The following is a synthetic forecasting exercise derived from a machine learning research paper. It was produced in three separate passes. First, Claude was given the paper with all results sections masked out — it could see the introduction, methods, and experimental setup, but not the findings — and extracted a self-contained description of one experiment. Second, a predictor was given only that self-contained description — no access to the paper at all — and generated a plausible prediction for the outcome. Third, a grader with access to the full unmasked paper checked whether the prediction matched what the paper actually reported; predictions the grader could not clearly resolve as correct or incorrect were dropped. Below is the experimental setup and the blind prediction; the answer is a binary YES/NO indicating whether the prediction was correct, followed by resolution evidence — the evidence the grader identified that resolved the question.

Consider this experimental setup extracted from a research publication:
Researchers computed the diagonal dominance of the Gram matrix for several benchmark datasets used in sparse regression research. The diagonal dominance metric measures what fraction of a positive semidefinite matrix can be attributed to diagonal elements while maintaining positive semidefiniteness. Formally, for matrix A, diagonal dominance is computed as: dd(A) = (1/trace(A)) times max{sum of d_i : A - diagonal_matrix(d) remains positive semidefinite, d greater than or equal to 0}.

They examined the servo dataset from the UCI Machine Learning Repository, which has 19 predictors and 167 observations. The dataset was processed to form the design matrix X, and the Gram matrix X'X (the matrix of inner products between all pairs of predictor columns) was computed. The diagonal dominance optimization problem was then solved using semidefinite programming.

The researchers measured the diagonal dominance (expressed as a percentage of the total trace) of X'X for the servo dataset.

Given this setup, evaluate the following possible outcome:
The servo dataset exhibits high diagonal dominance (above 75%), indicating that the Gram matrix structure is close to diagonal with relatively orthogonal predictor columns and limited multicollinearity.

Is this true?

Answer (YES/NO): NO